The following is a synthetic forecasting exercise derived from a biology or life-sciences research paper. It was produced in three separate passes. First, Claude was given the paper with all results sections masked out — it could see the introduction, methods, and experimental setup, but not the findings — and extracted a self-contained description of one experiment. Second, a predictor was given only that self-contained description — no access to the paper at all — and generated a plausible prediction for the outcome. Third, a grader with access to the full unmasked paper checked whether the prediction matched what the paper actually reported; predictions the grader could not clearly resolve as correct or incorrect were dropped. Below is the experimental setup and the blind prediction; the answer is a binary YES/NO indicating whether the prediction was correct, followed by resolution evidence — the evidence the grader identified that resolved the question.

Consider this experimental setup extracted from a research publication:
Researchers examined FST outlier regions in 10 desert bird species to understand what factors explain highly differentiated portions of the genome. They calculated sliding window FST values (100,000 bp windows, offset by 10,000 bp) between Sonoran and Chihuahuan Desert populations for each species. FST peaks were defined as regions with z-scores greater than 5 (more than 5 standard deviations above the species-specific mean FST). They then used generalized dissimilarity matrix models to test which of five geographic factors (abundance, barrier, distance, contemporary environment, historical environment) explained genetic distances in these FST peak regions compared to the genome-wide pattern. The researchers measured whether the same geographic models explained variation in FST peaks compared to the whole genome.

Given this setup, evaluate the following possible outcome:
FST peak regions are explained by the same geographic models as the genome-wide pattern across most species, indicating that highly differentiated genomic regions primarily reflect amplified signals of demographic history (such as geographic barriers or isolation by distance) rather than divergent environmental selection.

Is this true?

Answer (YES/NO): NO